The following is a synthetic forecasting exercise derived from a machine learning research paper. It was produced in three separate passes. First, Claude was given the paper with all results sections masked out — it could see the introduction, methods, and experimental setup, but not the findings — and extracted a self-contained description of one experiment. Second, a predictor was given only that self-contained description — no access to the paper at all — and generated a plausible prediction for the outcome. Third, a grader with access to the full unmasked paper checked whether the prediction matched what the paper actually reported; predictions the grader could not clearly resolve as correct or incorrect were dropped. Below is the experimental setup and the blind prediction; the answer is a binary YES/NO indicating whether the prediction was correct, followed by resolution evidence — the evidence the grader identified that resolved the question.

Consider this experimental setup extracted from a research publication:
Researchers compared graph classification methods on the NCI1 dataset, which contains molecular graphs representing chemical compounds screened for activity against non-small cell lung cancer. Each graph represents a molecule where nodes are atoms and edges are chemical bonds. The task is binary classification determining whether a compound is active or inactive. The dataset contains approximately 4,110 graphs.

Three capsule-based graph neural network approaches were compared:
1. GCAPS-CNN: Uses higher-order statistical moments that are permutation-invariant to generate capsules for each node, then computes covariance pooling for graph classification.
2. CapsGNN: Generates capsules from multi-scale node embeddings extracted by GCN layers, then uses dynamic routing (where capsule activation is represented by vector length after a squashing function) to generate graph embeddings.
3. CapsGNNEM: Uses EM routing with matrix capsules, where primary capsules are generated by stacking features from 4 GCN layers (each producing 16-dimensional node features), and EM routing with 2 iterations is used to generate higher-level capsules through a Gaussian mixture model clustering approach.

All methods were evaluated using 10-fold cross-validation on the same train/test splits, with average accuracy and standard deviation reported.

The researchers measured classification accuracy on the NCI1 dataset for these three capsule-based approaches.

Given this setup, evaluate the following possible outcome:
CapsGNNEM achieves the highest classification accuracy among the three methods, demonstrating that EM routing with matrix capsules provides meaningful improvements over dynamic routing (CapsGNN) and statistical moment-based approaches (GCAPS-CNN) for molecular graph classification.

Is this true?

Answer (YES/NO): NO